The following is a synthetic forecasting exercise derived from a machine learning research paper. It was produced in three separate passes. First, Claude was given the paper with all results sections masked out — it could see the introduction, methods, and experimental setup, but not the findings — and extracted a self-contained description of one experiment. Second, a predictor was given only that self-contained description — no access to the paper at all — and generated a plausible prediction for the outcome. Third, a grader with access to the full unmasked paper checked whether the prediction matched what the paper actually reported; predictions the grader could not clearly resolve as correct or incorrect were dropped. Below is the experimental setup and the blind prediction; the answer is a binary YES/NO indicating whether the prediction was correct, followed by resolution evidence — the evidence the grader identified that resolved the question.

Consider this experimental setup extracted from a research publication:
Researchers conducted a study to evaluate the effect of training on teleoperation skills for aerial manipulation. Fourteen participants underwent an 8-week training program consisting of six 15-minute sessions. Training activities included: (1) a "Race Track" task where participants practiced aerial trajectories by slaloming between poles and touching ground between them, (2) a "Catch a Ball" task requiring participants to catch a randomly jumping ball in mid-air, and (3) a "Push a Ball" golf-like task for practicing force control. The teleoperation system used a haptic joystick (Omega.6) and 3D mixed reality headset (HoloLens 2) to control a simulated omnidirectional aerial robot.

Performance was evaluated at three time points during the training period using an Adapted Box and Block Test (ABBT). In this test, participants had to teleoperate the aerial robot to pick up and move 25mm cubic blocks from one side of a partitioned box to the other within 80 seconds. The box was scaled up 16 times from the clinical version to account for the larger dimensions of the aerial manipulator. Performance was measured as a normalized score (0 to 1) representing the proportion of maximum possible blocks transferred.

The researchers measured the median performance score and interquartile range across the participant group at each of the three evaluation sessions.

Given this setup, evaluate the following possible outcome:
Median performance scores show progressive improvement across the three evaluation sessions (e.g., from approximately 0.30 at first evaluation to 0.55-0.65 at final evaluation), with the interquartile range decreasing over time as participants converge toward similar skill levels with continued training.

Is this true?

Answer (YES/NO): NO